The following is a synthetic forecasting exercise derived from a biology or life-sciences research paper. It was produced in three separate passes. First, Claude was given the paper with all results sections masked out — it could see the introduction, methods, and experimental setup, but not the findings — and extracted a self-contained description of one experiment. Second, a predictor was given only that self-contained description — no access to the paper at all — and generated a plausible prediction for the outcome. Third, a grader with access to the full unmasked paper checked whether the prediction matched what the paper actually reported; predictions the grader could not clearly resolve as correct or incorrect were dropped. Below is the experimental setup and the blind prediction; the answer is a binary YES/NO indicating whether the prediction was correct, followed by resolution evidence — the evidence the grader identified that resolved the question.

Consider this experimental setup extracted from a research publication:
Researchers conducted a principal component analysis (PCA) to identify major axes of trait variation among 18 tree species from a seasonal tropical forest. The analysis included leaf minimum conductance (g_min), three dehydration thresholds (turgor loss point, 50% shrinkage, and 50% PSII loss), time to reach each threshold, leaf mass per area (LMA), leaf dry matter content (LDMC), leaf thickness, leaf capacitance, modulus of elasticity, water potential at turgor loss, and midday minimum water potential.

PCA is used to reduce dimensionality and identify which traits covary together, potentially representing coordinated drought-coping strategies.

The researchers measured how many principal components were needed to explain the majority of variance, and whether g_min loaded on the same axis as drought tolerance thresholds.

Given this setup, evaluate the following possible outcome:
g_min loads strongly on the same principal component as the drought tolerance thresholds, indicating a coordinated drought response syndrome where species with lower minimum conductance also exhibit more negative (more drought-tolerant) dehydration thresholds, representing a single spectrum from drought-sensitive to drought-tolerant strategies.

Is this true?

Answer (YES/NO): NO